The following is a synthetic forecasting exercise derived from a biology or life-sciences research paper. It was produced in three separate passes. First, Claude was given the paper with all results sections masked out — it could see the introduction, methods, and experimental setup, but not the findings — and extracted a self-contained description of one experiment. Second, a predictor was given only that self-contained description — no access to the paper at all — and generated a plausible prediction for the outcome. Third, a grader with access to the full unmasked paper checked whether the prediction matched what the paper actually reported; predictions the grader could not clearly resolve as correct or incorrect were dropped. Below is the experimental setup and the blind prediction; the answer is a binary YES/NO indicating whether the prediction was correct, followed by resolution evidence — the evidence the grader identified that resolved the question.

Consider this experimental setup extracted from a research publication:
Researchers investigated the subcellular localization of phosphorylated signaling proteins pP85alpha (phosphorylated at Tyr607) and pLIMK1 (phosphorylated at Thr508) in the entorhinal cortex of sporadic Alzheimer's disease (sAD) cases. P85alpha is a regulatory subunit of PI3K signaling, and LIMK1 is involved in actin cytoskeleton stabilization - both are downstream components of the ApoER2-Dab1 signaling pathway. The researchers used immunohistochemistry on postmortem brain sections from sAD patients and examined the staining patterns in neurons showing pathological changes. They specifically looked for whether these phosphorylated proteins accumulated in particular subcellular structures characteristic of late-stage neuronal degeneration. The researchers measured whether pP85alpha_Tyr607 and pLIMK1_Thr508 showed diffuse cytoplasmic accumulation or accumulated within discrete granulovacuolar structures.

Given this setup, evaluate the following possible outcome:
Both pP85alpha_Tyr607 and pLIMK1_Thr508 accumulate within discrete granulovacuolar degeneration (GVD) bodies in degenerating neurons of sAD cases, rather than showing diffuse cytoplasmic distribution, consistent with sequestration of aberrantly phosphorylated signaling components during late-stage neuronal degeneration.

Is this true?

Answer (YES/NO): YES